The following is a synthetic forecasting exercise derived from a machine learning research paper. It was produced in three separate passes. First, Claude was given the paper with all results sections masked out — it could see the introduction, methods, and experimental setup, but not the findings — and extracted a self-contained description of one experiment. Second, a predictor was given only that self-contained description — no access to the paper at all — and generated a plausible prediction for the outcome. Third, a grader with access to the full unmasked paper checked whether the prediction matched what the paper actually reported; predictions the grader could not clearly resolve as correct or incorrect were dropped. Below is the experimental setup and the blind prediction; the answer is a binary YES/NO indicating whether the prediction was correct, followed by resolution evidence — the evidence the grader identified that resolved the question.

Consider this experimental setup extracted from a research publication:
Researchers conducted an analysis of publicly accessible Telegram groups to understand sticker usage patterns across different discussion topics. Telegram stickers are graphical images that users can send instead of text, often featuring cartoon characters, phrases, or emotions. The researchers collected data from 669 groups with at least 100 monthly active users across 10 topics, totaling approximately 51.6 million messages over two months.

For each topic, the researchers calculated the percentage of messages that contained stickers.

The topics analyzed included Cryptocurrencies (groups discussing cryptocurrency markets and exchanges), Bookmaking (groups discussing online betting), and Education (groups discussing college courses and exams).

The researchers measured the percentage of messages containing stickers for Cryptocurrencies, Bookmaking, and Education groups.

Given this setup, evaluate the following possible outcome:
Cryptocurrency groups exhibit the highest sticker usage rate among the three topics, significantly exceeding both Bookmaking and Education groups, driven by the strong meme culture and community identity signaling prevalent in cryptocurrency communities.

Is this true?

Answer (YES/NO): NO